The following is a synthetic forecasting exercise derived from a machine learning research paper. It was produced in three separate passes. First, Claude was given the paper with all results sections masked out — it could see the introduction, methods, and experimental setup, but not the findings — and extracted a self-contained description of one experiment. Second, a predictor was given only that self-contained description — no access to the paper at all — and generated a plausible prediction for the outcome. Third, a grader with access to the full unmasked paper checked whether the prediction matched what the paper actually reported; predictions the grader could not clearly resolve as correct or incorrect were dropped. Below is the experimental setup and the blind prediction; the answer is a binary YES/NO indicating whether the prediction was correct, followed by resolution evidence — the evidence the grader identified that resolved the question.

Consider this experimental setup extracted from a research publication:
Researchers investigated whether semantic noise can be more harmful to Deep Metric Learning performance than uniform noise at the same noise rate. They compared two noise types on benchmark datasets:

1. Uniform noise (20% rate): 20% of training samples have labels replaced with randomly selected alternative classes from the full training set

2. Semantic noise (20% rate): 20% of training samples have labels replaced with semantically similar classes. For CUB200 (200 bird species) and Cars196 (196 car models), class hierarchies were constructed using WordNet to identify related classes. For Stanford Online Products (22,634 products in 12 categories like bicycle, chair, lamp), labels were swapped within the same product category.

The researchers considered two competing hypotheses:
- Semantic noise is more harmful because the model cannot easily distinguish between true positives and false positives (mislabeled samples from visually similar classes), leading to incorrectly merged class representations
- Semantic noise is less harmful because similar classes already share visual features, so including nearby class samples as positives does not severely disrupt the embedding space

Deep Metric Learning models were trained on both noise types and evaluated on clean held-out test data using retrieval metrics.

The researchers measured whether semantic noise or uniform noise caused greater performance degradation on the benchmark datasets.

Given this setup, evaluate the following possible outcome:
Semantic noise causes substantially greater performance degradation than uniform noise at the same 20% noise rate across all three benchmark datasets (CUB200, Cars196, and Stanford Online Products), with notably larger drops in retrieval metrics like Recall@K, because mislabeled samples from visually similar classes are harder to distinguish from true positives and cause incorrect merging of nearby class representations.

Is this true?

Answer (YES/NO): NO